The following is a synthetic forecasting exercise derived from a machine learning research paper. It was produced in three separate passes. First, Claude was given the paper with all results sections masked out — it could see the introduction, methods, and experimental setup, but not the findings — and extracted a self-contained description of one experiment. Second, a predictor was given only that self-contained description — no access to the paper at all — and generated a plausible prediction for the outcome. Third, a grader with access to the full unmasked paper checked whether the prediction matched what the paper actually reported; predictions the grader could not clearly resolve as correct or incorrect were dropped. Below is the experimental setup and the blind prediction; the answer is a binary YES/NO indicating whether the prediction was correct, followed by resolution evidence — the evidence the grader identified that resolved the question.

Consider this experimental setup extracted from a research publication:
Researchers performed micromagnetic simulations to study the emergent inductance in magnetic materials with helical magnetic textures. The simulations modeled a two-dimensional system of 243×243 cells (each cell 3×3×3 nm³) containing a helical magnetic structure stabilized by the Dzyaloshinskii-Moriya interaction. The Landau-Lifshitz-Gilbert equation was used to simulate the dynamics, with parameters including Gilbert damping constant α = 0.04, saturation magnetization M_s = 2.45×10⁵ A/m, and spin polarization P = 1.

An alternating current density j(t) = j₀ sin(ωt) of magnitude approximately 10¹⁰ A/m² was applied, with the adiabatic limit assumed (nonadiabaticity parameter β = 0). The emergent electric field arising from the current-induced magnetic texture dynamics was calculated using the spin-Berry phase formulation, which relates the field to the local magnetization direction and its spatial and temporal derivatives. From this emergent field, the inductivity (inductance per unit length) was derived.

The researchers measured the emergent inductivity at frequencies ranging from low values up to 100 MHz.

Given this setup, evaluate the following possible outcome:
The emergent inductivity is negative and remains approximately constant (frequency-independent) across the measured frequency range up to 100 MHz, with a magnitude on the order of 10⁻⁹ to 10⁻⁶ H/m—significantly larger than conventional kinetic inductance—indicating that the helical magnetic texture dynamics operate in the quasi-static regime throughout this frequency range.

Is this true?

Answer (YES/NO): NO